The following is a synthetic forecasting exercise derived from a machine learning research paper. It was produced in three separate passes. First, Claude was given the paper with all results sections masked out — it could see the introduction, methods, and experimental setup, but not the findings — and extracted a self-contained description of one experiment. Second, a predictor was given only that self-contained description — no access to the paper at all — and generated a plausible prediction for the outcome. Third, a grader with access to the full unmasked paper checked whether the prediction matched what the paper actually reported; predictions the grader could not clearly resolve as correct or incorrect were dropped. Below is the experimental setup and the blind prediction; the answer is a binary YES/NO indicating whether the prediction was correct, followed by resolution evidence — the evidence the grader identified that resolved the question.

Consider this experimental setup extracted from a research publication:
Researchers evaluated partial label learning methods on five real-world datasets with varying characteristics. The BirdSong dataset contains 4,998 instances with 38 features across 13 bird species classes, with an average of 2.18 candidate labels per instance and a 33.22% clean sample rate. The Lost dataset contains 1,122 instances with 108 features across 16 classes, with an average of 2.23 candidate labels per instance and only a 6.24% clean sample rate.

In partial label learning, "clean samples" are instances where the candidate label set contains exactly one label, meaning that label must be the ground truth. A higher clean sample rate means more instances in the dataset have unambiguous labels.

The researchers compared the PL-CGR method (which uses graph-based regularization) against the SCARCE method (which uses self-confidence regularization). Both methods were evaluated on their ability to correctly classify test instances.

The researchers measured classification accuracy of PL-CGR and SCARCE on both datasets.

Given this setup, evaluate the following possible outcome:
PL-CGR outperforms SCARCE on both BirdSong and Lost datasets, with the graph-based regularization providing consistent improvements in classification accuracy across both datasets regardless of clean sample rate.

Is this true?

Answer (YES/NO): NO